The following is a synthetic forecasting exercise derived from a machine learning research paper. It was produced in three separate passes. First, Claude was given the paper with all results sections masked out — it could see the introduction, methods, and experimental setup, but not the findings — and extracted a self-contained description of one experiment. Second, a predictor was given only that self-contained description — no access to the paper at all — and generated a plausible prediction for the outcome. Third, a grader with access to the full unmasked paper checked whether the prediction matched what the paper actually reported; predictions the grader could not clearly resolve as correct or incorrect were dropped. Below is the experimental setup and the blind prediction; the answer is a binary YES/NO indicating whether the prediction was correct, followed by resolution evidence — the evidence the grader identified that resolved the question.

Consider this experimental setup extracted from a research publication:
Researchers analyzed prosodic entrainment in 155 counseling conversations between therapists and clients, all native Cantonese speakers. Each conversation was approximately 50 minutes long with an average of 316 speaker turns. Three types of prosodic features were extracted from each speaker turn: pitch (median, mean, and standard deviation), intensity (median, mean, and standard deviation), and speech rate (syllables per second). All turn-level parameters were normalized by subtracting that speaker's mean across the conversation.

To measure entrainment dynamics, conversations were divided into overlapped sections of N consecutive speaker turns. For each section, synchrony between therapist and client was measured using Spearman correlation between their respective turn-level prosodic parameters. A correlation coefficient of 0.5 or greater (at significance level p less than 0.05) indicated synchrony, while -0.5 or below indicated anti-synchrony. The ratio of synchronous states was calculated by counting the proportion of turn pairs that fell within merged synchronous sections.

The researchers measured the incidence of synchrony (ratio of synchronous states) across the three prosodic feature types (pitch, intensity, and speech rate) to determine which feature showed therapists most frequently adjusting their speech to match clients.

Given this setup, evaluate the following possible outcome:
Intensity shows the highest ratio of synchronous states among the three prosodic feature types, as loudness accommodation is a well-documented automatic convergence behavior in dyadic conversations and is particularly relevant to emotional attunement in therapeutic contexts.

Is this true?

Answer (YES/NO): YES